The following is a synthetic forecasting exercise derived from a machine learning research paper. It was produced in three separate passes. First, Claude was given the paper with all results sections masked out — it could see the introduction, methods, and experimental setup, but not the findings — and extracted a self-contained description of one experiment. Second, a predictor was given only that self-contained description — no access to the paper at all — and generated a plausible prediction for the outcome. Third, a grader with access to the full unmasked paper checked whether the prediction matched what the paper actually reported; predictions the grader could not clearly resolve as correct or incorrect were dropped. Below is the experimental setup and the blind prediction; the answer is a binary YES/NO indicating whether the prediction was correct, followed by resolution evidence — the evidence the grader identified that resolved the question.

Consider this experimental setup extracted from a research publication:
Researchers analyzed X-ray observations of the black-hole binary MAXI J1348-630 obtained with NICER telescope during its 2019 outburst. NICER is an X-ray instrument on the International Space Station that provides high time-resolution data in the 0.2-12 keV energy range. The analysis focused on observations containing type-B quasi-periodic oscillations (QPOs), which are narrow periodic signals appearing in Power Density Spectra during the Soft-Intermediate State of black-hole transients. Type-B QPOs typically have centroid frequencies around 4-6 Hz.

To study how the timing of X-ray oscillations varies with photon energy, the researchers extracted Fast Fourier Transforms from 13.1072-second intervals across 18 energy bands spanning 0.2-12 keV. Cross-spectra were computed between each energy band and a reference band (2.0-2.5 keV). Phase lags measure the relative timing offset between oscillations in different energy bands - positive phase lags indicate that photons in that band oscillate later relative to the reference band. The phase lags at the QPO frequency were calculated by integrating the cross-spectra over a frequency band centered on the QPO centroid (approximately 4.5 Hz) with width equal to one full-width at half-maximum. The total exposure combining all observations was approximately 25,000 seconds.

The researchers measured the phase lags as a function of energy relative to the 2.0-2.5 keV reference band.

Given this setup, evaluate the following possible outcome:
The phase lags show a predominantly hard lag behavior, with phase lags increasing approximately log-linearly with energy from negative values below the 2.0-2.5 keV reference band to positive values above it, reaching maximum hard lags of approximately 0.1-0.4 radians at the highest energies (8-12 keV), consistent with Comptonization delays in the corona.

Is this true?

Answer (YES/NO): NO